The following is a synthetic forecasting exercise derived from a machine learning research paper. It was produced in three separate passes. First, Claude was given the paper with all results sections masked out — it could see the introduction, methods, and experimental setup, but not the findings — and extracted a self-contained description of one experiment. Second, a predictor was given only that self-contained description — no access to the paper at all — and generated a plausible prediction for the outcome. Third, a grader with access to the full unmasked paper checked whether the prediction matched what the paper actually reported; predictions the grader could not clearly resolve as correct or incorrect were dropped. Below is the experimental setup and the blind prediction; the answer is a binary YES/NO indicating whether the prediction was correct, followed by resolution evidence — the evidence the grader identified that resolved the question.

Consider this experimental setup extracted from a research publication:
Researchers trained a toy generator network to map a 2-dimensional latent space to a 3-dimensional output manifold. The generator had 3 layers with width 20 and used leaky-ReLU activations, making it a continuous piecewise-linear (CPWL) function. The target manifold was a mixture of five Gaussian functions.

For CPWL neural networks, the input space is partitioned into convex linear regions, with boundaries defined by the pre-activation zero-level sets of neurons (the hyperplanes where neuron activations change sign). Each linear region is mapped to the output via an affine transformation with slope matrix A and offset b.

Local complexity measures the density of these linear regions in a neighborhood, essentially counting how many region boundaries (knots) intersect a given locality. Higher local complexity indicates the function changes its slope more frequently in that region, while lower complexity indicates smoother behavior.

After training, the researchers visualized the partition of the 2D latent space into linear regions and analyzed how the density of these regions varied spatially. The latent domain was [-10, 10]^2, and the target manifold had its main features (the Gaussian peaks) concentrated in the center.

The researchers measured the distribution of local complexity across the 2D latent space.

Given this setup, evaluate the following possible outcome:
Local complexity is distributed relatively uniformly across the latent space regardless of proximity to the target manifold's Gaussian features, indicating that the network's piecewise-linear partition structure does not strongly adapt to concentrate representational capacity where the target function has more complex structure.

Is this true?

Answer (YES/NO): NO